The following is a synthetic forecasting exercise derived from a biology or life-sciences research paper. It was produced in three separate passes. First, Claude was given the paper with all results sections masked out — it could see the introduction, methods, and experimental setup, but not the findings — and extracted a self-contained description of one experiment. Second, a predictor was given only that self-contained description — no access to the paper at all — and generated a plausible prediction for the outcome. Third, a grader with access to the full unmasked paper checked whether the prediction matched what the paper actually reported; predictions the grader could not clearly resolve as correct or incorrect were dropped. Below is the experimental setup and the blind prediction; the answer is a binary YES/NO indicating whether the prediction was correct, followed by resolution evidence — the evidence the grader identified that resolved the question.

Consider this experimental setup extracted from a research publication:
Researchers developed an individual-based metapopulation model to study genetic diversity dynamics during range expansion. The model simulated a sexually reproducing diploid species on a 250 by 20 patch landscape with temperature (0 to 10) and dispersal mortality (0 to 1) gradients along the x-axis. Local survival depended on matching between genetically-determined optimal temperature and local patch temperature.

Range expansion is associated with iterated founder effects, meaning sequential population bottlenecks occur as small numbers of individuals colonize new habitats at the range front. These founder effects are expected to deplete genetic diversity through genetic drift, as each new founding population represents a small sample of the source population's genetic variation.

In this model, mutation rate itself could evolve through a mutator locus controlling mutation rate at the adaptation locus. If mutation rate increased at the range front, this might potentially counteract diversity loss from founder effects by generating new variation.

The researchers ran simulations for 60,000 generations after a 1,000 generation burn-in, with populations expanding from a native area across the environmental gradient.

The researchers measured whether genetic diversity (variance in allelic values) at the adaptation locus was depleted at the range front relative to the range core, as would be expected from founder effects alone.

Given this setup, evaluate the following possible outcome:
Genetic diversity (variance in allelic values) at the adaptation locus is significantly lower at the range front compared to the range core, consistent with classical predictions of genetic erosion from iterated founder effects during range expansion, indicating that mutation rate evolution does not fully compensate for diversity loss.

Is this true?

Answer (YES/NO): NO